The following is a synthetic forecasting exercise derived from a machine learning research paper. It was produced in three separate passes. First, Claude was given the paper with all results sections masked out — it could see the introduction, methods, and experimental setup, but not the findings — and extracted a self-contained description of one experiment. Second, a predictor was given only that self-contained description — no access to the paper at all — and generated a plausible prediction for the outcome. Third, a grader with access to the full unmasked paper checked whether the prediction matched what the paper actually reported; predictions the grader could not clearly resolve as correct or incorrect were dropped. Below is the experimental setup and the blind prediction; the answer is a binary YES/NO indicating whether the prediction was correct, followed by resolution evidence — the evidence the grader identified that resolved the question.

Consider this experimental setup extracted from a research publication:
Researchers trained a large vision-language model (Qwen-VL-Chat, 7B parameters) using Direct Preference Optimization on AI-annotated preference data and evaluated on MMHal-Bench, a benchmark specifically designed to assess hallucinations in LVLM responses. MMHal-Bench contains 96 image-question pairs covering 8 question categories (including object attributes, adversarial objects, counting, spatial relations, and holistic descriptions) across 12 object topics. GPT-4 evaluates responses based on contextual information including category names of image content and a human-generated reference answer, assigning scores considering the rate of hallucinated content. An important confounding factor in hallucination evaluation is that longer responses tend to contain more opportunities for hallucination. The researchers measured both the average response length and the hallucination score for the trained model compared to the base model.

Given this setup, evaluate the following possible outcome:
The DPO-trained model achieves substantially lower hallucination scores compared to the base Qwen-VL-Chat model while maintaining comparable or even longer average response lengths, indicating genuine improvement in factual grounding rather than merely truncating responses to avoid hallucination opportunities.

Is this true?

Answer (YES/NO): NO